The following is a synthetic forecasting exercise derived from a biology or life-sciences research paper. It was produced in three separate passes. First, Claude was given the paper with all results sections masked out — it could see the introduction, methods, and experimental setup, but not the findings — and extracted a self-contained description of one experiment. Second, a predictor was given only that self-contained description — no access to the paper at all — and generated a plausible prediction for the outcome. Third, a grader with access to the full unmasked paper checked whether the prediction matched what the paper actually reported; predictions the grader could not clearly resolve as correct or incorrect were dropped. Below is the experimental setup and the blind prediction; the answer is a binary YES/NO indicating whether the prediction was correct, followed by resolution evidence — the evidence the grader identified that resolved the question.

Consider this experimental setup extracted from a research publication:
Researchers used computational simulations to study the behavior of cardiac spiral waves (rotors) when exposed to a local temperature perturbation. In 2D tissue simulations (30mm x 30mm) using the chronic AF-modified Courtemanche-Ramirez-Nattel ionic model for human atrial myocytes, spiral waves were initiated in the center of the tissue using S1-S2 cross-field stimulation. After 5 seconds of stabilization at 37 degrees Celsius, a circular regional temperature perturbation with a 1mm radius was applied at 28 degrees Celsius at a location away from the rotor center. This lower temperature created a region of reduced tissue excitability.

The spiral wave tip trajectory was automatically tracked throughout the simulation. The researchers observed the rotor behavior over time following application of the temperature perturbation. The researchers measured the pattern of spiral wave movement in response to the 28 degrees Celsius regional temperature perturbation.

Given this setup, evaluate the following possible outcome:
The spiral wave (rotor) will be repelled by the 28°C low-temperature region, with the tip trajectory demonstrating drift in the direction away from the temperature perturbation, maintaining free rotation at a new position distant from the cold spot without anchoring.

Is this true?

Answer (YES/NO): NO